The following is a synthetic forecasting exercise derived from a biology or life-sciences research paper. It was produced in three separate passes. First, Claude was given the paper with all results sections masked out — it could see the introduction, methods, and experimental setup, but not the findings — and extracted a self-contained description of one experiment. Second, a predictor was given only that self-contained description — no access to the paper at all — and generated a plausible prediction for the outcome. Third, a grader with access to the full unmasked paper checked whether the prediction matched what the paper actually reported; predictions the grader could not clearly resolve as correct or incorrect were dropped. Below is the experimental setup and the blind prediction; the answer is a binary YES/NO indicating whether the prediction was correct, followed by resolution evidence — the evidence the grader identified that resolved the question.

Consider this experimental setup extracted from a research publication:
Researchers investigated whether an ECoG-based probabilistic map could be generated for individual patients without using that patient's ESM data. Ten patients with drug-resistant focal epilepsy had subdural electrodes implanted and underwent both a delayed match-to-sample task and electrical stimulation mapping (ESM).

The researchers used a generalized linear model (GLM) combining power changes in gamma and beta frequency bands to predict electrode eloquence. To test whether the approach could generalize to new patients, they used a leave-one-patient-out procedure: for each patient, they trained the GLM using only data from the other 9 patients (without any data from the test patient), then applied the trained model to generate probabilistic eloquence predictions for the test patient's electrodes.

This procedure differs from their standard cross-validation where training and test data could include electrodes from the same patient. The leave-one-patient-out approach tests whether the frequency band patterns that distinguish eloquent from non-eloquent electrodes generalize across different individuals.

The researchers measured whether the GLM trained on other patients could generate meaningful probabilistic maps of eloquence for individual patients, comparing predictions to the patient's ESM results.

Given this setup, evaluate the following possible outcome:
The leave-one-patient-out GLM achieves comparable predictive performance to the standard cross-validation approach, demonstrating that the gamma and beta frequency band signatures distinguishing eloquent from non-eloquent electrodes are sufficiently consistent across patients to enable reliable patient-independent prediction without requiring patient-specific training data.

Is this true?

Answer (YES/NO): YES